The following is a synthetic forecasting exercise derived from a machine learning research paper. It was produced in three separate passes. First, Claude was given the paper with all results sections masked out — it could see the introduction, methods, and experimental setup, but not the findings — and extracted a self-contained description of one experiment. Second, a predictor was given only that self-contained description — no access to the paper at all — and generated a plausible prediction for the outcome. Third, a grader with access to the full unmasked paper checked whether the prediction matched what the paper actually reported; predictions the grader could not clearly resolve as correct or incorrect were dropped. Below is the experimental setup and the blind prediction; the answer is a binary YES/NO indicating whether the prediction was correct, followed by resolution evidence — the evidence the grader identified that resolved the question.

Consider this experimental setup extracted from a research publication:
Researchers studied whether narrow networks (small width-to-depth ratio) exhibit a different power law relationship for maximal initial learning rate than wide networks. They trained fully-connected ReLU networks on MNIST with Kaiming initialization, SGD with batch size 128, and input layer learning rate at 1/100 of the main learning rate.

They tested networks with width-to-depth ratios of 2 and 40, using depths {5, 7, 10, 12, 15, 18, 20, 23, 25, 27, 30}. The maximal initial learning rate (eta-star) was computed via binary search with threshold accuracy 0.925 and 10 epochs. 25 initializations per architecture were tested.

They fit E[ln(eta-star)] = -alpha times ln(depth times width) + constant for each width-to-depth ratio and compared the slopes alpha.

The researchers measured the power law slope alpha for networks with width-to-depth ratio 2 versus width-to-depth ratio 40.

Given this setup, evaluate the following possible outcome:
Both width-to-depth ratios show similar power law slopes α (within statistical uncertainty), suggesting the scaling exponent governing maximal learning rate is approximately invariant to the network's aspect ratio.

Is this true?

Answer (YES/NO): NO